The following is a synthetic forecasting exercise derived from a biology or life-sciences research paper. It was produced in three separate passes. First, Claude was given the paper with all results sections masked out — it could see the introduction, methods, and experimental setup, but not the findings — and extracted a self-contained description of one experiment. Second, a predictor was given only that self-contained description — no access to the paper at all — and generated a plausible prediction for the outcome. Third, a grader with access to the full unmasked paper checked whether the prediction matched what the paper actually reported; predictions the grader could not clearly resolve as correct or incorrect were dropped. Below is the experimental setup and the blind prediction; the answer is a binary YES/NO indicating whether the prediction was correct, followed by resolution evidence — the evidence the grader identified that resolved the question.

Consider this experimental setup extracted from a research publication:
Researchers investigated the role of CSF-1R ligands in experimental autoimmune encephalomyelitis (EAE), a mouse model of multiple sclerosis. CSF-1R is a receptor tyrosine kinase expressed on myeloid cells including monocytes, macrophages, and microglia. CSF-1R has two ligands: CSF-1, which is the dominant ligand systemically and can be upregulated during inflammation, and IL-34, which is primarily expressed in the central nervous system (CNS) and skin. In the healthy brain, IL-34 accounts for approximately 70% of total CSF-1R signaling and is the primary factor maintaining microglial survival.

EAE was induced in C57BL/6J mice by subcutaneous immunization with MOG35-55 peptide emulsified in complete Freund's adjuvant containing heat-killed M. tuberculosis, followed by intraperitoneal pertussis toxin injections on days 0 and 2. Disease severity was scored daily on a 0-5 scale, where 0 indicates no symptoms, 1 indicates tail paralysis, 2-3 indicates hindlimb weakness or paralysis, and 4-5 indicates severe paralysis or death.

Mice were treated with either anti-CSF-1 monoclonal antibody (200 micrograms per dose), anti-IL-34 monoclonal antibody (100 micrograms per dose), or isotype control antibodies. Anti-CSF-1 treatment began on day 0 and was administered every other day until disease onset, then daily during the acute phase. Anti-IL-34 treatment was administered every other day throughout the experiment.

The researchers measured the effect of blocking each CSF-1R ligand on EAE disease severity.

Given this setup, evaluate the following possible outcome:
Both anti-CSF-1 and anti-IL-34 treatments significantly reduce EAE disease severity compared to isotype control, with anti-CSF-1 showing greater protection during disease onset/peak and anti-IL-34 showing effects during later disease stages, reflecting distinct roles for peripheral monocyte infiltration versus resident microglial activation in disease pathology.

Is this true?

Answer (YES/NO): NO